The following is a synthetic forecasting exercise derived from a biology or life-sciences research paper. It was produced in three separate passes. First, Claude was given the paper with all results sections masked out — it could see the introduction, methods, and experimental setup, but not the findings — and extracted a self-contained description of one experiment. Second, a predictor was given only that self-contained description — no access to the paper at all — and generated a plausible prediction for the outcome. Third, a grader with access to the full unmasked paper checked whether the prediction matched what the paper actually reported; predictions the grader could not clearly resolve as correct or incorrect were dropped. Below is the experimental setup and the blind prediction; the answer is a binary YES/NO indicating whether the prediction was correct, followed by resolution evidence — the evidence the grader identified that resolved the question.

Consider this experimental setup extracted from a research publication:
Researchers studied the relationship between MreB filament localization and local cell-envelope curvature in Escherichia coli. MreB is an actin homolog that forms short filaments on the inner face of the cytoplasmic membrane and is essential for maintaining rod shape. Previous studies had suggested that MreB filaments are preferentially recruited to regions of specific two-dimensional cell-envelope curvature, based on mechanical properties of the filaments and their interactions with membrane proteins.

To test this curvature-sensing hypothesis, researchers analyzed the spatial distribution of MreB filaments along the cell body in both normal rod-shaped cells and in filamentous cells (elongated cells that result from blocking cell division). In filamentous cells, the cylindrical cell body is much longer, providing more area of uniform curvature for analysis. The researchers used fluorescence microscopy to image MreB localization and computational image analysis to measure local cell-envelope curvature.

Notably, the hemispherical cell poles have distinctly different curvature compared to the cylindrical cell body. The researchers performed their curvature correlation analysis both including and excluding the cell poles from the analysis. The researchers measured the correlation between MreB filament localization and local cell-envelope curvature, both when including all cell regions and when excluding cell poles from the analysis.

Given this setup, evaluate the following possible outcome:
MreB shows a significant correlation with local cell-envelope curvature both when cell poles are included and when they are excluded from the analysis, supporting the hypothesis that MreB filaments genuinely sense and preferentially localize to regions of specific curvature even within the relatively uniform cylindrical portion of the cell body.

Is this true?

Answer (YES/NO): NO